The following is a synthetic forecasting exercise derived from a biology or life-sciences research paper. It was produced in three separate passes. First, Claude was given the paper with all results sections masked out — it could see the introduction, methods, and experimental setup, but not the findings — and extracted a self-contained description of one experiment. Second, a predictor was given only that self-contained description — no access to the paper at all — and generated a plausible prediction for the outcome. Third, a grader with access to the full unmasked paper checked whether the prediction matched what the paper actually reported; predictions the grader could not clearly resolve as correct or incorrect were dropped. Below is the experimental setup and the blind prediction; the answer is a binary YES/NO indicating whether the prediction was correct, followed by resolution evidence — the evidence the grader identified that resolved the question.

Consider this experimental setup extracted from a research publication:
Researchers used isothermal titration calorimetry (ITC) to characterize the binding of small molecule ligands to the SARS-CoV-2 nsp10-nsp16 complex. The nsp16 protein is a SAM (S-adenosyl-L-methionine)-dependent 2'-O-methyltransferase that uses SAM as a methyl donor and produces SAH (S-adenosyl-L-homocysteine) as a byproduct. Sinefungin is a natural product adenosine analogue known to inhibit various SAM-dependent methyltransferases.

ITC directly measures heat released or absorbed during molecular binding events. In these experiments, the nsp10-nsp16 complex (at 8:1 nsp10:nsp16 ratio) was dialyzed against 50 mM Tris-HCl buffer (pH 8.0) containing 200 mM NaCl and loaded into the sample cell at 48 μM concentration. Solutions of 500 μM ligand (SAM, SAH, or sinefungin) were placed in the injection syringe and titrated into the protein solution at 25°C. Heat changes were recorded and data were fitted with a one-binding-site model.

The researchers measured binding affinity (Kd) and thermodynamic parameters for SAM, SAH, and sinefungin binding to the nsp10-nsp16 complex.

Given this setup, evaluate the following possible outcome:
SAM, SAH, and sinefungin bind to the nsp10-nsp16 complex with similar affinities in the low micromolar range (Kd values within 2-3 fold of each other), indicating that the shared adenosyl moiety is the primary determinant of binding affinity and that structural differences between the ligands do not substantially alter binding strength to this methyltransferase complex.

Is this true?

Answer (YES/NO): YES